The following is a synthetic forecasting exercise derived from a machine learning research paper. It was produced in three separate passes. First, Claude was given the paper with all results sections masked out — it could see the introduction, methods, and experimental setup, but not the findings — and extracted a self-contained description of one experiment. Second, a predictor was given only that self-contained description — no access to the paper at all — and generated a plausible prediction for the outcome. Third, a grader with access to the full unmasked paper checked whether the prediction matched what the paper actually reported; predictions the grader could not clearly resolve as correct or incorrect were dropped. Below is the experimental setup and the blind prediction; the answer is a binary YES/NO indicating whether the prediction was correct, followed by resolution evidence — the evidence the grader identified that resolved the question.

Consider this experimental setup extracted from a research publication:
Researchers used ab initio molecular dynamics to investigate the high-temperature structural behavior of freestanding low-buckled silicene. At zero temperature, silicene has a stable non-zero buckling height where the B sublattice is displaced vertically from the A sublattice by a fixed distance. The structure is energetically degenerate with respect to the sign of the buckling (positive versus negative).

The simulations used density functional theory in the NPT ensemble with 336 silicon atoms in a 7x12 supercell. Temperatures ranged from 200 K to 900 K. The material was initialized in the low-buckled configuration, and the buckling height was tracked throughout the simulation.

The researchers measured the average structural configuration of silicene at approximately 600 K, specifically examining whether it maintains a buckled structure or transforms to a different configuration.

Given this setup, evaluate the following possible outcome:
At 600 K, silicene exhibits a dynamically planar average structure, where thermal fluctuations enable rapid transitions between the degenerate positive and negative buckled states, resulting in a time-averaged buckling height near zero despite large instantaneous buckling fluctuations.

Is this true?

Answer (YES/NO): YES